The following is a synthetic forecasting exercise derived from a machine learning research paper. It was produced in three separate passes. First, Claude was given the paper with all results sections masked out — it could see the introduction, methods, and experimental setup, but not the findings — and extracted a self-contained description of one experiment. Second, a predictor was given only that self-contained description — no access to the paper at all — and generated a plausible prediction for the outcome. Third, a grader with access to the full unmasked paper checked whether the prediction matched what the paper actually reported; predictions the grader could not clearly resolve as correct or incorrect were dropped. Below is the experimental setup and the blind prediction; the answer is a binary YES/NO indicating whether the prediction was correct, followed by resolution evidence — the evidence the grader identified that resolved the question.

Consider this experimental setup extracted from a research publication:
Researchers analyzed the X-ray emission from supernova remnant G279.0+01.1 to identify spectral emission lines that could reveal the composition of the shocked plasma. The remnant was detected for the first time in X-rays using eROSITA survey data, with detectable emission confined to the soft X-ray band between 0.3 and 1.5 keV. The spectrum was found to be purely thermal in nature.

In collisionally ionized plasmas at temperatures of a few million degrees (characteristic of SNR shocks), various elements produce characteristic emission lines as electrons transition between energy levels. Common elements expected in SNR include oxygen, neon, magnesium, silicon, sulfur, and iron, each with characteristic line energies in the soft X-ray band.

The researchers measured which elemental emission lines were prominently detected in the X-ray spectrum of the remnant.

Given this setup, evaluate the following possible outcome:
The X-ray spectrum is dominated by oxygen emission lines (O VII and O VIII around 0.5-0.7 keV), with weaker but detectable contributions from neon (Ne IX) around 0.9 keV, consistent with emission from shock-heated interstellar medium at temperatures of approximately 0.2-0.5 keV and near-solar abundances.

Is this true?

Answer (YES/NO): NO